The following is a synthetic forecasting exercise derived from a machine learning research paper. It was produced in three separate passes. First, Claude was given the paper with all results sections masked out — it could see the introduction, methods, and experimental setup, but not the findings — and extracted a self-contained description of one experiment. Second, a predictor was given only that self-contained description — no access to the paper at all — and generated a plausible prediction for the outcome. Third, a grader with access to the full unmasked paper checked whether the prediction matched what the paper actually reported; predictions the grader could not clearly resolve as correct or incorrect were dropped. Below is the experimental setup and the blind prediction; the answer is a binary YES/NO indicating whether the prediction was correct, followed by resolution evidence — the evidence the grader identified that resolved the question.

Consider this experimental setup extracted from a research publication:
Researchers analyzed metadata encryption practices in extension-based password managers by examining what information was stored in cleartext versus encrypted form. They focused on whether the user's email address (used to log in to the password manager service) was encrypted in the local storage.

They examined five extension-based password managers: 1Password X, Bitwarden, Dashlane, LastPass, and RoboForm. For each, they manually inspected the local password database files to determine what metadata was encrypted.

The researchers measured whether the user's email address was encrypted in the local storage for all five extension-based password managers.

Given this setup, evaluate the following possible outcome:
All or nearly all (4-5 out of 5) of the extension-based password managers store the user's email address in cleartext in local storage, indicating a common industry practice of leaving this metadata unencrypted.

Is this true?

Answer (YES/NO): YES